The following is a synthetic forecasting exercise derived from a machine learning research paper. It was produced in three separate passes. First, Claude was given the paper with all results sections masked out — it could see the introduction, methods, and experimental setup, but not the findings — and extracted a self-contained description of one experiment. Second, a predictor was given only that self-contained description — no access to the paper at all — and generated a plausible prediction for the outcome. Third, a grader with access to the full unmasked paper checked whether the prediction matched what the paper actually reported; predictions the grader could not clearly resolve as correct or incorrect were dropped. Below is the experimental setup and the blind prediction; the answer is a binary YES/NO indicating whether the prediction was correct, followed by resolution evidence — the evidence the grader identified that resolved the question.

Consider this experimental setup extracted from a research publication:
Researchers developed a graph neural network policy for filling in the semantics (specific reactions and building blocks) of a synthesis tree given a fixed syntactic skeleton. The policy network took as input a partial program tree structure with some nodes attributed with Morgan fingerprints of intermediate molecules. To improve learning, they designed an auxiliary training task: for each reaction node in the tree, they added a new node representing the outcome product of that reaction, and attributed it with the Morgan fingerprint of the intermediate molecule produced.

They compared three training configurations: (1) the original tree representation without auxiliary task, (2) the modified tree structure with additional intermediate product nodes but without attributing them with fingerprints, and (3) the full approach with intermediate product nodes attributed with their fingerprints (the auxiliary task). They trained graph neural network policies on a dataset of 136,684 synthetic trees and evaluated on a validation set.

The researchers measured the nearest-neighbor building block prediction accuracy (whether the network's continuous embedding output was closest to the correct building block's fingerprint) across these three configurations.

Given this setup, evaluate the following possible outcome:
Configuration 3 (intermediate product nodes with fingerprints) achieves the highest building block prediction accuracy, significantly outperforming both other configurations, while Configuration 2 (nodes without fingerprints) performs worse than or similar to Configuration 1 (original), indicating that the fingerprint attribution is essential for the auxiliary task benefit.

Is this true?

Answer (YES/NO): YES